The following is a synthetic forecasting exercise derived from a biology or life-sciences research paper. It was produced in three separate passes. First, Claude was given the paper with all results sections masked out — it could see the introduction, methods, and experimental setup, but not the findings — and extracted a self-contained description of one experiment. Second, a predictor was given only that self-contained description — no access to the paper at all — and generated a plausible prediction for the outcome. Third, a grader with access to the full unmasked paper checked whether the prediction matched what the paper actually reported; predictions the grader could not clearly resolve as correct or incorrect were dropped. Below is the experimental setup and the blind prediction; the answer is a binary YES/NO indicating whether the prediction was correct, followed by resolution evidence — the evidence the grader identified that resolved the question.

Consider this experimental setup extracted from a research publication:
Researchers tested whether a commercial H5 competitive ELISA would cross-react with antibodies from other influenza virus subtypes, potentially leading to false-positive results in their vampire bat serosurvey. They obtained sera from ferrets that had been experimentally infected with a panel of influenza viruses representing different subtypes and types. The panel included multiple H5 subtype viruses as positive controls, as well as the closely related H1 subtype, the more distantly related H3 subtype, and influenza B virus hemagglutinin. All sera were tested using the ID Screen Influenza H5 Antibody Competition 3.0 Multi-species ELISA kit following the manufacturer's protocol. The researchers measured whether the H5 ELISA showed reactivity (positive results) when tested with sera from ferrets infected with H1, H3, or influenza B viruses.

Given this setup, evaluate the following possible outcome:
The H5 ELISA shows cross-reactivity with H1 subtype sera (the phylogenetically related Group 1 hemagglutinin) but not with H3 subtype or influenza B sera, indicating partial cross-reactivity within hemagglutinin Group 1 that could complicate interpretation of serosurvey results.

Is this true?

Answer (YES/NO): NO